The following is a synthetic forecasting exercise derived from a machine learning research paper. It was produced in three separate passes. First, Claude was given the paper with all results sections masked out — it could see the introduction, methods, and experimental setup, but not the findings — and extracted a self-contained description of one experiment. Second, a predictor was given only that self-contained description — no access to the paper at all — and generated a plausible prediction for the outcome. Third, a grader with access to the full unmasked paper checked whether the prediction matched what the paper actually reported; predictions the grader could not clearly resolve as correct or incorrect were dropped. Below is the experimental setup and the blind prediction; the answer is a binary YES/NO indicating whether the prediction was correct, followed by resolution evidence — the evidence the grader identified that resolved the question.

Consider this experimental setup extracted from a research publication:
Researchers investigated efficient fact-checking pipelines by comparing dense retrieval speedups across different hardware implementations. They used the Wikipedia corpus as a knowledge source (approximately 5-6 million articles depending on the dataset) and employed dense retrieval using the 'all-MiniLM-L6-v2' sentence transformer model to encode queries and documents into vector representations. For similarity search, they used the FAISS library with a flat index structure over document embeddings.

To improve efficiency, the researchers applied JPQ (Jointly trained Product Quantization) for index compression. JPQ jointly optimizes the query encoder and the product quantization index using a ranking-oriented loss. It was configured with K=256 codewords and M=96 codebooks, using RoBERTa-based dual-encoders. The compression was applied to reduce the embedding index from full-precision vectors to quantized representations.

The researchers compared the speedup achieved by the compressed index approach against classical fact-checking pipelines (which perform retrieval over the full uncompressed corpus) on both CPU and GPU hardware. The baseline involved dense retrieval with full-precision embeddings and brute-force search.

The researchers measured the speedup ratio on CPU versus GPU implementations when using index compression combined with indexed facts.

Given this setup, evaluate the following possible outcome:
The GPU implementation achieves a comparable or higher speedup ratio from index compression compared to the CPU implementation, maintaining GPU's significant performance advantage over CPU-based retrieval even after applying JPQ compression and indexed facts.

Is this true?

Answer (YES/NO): NO